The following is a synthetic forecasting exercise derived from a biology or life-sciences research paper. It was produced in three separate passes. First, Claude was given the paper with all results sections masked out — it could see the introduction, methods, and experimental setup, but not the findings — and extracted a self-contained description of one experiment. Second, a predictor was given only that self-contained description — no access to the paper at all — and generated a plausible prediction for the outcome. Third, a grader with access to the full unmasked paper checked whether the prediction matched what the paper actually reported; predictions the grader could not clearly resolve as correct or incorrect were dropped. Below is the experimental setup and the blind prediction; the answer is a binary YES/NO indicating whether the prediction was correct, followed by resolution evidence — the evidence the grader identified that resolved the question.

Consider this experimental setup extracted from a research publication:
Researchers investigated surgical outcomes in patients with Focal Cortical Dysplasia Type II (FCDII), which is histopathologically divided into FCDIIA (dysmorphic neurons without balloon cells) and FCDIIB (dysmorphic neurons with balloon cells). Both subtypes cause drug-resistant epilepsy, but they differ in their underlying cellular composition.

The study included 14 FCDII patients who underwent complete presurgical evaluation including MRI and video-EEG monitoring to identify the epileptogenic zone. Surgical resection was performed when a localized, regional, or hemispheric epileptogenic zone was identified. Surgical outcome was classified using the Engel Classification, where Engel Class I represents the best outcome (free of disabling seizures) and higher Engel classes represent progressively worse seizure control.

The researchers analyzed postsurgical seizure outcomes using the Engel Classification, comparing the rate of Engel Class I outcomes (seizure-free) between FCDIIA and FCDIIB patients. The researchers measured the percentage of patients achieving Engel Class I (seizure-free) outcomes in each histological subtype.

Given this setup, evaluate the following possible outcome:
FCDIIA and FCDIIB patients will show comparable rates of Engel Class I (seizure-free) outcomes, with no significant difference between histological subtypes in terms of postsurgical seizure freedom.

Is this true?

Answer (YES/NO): NO